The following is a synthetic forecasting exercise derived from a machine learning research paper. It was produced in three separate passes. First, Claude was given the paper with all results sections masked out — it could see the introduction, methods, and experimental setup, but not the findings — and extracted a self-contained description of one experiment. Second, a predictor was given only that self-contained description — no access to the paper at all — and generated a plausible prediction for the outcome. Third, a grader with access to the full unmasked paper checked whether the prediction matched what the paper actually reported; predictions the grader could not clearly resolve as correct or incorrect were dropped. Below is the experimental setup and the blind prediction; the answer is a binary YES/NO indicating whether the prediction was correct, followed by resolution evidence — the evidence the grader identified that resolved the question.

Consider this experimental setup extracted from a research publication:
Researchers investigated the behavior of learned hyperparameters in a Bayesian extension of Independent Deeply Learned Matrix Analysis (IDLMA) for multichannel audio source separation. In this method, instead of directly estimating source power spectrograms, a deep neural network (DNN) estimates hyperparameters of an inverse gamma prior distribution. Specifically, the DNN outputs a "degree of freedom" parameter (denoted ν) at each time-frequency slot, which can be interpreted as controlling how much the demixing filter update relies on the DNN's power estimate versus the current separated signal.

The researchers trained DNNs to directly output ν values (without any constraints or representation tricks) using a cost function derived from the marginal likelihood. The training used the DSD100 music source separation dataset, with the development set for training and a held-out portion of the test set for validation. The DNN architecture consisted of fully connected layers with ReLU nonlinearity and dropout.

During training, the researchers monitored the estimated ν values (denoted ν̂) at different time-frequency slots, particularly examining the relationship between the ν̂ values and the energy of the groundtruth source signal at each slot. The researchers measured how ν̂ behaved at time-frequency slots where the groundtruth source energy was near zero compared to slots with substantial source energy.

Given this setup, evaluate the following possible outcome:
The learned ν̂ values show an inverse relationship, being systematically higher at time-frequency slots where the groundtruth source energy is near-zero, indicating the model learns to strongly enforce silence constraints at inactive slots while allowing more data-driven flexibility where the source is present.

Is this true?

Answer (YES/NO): YES